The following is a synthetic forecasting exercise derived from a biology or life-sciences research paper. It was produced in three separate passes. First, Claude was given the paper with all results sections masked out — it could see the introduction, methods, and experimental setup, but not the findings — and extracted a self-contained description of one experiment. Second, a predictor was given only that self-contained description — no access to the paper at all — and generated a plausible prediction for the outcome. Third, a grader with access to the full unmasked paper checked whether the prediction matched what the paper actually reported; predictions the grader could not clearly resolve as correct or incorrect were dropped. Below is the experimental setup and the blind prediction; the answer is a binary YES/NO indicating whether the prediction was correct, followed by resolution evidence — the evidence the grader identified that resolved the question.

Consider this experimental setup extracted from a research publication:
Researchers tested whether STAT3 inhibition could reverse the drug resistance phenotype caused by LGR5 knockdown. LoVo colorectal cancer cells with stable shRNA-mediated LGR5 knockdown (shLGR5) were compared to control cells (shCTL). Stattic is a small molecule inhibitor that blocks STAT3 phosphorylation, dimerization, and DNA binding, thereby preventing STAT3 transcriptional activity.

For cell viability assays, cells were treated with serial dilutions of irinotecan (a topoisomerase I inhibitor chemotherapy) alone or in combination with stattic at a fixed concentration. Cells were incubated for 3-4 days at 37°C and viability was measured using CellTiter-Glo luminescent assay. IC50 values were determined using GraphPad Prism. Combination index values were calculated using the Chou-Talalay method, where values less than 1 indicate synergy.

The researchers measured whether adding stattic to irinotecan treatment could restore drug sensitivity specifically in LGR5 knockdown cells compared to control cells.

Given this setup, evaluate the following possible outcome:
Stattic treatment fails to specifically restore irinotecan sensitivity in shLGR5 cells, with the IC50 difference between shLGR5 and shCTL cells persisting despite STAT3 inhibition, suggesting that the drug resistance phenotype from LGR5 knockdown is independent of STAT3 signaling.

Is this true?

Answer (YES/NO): NO